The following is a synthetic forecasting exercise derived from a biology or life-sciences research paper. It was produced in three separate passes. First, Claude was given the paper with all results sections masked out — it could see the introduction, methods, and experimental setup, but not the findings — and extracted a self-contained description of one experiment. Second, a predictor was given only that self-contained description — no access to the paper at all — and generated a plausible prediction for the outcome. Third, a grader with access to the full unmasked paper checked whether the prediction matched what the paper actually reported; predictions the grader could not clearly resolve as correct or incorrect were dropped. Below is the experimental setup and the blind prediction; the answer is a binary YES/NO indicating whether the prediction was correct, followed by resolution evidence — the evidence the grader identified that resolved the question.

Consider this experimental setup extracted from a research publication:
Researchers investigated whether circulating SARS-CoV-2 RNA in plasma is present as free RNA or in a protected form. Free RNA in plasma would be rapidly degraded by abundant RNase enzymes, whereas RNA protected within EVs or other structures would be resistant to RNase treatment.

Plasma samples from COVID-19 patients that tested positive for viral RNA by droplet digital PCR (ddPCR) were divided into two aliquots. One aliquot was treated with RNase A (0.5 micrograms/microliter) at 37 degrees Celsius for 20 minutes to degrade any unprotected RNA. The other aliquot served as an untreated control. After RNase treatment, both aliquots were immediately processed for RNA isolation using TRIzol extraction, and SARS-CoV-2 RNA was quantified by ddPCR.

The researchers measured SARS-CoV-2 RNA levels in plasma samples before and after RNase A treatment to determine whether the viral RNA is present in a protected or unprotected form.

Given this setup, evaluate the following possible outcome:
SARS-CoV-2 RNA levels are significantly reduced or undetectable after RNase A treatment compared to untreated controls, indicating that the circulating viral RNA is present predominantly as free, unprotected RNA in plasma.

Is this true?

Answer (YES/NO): YES